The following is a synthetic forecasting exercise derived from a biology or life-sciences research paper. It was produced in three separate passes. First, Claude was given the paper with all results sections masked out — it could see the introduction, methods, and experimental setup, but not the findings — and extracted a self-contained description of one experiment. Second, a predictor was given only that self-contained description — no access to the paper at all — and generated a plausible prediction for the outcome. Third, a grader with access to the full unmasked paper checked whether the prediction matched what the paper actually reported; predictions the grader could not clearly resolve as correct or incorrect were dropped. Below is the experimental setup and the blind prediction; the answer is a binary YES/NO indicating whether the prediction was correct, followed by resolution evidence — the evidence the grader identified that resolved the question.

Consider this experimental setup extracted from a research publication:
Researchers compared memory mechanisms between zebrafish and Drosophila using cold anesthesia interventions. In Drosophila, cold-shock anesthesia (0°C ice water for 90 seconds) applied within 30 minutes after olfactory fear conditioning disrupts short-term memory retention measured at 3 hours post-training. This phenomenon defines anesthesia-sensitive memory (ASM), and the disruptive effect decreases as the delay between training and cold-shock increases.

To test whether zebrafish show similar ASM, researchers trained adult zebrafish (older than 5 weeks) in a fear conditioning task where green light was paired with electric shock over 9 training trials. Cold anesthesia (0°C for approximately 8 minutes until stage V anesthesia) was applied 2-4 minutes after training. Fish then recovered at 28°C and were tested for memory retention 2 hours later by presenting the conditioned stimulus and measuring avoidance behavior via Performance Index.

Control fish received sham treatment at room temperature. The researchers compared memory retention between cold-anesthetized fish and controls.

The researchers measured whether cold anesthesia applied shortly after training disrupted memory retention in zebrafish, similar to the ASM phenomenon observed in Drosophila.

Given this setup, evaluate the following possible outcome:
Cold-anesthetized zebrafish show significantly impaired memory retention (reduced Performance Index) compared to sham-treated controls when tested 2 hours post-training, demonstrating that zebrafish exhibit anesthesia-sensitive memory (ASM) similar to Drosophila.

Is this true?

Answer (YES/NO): NO